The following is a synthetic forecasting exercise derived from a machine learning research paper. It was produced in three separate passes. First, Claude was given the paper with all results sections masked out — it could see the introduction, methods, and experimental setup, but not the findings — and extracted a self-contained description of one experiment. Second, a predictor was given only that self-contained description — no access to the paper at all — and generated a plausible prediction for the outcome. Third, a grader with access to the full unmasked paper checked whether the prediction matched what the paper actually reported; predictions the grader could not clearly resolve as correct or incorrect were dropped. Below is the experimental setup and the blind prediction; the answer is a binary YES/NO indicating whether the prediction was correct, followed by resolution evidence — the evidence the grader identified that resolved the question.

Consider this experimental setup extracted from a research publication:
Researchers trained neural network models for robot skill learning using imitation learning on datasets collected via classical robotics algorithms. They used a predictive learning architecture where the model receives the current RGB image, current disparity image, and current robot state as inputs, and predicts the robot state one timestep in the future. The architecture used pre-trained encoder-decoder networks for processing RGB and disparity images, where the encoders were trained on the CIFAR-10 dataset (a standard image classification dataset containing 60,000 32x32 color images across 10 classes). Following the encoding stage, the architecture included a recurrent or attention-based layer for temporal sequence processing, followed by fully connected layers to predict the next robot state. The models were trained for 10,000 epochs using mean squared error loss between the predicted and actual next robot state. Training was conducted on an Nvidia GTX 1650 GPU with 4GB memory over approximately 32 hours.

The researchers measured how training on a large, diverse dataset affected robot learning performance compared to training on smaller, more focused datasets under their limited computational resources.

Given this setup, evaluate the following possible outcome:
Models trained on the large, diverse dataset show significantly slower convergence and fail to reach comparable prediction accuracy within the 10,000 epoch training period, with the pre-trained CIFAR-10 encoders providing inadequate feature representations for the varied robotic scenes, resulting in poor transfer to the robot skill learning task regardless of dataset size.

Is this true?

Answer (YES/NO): NO